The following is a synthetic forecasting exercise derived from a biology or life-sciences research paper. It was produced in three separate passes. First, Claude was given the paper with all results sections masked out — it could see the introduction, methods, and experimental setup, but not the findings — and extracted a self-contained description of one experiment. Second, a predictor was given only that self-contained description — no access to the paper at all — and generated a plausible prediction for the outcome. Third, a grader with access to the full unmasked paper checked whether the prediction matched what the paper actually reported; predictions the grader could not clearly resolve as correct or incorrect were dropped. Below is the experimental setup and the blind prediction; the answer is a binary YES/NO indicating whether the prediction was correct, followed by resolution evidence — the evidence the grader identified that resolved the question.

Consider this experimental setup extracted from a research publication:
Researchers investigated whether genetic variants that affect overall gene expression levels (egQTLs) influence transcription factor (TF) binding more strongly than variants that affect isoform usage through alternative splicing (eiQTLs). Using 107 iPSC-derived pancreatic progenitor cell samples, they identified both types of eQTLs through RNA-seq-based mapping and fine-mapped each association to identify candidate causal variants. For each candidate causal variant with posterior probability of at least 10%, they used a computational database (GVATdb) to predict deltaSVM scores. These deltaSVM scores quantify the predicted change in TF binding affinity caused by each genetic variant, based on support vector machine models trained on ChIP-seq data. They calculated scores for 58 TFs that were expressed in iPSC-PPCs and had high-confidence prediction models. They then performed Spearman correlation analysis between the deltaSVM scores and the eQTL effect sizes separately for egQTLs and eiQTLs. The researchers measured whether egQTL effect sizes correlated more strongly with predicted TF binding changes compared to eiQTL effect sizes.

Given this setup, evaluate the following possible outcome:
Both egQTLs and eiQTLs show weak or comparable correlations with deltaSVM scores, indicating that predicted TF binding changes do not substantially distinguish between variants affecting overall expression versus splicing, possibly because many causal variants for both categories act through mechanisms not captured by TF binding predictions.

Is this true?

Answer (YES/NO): NO